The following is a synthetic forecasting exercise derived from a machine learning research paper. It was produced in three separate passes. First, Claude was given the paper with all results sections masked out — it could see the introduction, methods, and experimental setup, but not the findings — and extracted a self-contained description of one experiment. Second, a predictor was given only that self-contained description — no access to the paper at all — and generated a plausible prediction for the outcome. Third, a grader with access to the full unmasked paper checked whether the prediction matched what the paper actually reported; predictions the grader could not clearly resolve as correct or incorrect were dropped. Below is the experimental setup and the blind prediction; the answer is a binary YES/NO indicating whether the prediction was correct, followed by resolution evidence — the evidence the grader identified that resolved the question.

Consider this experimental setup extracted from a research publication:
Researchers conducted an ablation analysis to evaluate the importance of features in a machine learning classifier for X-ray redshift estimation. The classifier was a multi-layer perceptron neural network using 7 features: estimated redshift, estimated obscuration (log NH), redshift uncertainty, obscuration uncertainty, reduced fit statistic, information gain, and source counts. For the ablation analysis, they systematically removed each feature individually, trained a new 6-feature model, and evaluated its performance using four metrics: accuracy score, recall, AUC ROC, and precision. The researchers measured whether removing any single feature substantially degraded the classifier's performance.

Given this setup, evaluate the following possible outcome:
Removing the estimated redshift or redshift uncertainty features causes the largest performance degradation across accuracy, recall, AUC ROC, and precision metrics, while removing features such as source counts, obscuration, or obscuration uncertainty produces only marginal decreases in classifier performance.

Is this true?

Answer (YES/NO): NO